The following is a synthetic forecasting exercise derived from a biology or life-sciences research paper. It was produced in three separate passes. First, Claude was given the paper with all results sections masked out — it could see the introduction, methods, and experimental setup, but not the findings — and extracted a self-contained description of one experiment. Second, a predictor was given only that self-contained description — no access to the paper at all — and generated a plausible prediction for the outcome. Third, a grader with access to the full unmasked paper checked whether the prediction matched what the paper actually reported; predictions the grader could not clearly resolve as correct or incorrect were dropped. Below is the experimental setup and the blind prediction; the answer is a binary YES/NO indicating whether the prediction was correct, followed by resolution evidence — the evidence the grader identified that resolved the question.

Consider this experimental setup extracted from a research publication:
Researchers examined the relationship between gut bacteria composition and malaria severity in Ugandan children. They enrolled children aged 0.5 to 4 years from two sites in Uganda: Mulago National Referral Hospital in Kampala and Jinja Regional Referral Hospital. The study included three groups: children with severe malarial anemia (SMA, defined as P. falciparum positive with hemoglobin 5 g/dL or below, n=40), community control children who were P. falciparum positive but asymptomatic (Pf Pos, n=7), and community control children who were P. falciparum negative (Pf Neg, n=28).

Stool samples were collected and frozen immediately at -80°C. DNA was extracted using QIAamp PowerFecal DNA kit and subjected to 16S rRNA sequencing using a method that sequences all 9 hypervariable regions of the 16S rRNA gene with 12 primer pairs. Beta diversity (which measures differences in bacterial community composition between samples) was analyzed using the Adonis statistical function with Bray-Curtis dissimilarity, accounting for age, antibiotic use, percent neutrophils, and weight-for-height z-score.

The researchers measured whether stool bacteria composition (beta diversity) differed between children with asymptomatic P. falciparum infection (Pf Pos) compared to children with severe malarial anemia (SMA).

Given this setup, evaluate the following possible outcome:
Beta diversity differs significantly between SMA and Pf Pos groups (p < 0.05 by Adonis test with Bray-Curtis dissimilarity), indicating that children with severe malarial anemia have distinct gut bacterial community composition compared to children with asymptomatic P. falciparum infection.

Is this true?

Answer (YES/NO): YES